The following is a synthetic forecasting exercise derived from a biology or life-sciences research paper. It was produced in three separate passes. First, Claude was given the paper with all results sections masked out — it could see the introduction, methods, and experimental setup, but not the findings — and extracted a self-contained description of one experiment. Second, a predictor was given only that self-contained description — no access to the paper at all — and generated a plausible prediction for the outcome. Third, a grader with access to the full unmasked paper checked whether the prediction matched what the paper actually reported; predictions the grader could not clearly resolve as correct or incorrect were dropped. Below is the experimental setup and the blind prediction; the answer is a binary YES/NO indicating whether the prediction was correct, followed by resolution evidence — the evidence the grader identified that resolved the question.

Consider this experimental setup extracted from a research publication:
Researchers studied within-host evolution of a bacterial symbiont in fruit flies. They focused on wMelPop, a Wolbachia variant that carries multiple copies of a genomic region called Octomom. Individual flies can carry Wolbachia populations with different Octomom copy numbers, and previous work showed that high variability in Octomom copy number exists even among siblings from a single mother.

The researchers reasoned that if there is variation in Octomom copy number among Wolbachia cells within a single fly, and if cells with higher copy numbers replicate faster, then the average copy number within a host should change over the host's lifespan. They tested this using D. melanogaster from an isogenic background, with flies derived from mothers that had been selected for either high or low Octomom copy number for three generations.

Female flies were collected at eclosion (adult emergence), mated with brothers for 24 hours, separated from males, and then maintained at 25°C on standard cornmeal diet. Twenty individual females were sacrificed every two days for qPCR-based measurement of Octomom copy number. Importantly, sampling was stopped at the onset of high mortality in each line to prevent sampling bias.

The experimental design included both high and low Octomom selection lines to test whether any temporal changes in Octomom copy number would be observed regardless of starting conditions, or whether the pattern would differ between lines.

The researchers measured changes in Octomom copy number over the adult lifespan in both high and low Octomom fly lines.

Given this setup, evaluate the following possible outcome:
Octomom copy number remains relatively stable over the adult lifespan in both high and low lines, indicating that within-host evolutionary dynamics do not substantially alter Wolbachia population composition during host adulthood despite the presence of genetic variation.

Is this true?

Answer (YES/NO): NO